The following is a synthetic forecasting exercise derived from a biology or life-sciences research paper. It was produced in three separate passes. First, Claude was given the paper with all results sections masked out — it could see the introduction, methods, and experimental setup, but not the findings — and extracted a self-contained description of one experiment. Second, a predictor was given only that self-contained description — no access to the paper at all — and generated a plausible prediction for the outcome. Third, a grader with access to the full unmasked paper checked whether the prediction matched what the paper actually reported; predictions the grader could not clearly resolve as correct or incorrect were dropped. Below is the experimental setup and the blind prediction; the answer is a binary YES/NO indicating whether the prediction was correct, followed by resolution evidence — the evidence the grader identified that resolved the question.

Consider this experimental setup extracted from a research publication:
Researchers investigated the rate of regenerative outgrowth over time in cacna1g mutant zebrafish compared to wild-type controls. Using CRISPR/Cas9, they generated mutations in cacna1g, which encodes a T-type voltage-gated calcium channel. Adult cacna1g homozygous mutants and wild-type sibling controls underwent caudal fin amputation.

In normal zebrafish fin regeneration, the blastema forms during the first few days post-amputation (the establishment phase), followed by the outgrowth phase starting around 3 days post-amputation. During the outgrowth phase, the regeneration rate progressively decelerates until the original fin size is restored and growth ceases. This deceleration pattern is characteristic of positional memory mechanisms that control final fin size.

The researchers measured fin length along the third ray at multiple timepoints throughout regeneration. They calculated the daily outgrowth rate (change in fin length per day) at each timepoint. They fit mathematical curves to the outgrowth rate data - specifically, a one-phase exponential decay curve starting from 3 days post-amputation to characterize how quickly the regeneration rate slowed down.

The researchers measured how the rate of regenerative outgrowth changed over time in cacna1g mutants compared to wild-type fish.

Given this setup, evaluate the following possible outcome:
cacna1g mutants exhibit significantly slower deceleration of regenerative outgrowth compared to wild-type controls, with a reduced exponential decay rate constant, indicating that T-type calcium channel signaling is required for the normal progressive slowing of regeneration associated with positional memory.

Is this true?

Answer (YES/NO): YES